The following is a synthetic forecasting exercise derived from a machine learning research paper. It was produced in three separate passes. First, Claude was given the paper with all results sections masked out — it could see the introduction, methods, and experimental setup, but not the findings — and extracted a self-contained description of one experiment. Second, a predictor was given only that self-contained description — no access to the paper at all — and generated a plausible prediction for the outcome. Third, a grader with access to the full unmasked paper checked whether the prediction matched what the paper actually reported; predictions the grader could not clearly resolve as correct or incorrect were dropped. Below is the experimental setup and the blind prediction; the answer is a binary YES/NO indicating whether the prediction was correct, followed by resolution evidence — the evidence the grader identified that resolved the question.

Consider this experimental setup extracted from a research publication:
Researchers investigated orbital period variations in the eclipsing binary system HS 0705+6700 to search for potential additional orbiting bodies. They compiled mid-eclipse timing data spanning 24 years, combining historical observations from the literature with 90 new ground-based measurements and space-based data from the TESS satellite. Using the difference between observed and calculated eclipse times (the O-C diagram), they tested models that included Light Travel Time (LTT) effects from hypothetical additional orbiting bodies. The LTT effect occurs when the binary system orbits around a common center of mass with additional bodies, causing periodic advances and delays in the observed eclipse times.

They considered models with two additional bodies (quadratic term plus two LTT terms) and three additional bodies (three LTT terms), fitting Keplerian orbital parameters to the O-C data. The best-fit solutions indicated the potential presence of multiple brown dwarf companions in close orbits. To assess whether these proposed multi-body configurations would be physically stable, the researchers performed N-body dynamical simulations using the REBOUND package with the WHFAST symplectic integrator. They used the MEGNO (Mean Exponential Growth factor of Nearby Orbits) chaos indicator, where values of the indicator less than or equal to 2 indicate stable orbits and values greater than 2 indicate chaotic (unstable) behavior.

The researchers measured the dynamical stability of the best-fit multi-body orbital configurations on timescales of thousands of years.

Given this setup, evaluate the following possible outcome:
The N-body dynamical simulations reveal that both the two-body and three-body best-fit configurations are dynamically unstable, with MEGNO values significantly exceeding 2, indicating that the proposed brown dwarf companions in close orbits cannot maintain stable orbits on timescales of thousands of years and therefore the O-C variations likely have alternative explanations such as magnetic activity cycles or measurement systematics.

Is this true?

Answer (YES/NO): NO